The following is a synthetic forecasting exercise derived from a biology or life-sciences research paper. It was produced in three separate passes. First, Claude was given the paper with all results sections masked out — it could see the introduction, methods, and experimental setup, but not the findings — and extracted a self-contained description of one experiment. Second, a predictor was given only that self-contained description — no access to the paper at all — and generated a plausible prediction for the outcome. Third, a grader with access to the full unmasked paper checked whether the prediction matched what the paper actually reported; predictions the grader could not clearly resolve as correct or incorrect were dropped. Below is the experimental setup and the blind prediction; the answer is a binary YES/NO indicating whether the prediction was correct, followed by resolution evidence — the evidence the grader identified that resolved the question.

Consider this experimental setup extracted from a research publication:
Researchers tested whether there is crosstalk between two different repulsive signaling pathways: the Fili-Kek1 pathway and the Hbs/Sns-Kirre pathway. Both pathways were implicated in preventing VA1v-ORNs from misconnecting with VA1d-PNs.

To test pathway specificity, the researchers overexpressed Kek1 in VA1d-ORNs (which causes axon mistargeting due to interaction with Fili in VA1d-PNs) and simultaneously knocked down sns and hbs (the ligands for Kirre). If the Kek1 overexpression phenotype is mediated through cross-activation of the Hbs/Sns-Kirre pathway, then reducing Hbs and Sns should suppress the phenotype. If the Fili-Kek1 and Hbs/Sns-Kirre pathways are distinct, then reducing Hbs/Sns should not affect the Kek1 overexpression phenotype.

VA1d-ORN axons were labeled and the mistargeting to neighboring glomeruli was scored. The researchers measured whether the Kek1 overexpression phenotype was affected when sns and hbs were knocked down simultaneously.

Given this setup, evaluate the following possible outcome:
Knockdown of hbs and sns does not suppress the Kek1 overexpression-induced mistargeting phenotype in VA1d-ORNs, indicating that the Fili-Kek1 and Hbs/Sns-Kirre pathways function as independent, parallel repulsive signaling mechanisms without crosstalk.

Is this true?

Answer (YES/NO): YES